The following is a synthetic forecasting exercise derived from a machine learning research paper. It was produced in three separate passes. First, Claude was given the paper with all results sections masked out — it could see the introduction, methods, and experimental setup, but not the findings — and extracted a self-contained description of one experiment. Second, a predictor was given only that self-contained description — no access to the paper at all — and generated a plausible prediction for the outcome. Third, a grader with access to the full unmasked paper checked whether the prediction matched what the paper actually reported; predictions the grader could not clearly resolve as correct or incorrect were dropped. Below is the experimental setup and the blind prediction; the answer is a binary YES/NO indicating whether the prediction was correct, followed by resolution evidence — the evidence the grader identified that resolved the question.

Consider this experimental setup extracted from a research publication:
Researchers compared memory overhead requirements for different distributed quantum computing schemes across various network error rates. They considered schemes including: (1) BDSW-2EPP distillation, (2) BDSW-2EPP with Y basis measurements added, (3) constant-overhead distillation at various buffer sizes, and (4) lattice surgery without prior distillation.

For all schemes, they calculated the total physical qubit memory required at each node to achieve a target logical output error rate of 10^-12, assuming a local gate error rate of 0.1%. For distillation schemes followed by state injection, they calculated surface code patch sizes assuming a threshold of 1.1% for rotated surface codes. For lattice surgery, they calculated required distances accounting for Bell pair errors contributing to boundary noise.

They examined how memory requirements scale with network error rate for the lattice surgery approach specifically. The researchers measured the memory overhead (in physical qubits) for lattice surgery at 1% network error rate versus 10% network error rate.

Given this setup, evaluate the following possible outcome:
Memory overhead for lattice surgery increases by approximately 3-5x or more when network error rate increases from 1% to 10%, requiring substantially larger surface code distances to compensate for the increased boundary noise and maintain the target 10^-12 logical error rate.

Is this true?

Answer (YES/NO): YES